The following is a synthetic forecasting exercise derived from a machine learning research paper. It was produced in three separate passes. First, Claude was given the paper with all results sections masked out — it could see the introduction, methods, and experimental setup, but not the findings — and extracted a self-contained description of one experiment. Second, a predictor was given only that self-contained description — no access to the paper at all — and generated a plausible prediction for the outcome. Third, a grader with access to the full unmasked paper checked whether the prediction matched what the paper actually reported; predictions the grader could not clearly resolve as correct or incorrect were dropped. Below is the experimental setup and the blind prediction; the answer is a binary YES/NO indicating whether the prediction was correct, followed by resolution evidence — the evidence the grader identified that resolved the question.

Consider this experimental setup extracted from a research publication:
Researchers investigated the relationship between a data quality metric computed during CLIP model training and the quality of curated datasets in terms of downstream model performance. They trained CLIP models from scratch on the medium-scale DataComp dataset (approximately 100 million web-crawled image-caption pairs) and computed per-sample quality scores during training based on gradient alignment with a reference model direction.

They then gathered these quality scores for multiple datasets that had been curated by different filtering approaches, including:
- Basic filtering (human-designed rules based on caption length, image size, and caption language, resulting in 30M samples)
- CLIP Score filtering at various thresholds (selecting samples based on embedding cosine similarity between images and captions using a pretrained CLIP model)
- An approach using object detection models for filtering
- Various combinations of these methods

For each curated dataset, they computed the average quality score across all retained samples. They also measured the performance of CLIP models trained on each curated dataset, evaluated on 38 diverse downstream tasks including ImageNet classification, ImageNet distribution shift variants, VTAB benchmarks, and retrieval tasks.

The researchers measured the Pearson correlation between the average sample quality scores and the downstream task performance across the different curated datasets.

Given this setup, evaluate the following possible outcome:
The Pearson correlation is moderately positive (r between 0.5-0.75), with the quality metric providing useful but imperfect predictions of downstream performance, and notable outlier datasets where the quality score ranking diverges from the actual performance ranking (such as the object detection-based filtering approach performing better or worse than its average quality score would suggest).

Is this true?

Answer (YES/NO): NO